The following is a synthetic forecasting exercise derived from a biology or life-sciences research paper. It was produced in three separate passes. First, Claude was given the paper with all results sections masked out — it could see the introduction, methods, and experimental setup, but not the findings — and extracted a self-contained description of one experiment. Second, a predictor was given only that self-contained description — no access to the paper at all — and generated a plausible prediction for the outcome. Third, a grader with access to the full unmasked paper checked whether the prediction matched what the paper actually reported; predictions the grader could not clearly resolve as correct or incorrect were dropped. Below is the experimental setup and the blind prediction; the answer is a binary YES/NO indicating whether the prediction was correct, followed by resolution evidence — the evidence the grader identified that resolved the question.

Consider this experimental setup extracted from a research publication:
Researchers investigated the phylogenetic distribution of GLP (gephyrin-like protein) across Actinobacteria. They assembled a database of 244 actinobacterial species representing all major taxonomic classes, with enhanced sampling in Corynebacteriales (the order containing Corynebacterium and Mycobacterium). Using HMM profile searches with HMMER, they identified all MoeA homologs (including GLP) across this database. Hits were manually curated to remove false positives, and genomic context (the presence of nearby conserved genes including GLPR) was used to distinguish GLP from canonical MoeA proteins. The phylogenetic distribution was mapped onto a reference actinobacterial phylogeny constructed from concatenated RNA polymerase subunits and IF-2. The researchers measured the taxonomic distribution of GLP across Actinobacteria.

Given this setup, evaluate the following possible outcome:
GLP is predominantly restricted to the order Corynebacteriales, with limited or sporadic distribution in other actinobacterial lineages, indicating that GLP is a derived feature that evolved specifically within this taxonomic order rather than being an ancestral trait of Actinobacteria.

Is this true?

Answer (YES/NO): NO